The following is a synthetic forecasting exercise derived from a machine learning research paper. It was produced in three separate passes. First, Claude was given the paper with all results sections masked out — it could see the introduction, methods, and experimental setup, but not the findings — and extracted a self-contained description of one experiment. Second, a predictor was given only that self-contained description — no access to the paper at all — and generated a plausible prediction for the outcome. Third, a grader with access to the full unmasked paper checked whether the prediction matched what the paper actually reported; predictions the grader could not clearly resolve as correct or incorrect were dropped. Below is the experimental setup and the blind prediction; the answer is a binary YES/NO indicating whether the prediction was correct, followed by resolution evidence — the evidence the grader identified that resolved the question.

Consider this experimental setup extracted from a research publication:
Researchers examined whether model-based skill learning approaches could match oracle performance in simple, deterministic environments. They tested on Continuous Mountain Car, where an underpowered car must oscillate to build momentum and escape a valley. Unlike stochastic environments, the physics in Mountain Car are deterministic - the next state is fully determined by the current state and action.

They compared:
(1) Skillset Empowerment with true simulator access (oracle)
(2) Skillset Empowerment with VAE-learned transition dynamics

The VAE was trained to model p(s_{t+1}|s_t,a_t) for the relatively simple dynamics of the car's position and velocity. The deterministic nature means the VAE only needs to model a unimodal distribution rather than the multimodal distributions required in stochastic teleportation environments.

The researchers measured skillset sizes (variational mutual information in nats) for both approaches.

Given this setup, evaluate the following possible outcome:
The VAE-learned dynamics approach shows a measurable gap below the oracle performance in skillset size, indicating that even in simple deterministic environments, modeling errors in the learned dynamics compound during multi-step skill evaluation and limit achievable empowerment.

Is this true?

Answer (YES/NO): NO